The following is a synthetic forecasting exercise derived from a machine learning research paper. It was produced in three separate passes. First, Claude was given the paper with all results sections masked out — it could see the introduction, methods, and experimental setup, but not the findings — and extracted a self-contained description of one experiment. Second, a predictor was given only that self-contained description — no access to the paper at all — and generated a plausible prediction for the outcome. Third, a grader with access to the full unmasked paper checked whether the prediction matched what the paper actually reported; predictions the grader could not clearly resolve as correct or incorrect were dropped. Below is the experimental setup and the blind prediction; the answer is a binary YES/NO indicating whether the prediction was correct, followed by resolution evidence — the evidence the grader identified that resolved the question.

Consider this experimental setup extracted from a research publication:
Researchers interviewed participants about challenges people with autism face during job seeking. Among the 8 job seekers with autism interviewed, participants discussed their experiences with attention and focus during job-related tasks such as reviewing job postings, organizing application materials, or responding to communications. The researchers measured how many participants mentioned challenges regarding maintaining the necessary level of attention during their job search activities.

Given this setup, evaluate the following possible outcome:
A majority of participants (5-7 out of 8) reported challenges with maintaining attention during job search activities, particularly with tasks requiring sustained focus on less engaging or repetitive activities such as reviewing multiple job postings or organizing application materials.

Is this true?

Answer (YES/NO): YES